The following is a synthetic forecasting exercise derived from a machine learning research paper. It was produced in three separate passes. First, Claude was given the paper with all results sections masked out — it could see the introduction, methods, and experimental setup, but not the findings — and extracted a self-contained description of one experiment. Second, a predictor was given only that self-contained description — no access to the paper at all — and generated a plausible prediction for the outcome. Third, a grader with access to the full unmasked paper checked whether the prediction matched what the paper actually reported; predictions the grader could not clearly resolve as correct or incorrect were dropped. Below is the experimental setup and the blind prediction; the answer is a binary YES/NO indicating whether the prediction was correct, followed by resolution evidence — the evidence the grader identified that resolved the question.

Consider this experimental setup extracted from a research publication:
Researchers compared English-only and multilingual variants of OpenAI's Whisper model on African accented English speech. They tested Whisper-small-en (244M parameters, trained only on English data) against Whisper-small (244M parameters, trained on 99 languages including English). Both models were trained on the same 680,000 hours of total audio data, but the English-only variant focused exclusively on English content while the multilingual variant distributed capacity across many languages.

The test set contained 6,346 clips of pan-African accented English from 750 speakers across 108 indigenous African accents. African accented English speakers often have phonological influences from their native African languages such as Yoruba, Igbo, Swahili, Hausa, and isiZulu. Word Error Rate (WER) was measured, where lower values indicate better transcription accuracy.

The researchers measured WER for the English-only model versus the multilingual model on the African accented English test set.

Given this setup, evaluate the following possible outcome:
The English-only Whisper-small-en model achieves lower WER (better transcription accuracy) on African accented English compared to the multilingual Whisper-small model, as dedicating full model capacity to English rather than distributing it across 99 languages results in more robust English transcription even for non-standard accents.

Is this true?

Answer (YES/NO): NO